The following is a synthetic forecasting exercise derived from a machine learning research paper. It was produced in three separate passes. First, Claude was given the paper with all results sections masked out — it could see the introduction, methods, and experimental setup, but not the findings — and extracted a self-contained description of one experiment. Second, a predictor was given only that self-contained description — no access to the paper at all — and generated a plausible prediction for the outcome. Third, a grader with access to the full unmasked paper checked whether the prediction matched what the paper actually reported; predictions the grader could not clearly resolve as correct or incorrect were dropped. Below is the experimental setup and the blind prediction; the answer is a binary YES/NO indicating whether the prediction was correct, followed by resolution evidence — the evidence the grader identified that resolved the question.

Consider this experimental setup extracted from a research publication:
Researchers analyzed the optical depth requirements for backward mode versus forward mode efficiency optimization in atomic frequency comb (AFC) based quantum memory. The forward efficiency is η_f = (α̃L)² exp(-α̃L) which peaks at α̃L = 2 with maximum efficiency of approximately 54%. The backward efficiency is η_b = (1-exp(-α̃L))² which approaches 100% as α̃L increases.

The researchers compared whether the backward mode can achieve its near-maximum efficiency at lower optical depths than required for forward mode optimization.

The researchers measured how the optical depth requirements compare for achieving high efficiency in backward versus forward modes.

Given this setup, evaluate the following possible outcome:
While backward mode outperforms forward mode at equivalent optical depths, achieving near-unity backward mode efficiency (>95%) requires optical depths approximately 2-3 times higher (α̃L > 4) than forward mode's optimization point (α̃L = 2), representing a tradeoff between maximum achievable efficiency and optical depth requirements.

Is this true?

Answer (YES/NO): NO